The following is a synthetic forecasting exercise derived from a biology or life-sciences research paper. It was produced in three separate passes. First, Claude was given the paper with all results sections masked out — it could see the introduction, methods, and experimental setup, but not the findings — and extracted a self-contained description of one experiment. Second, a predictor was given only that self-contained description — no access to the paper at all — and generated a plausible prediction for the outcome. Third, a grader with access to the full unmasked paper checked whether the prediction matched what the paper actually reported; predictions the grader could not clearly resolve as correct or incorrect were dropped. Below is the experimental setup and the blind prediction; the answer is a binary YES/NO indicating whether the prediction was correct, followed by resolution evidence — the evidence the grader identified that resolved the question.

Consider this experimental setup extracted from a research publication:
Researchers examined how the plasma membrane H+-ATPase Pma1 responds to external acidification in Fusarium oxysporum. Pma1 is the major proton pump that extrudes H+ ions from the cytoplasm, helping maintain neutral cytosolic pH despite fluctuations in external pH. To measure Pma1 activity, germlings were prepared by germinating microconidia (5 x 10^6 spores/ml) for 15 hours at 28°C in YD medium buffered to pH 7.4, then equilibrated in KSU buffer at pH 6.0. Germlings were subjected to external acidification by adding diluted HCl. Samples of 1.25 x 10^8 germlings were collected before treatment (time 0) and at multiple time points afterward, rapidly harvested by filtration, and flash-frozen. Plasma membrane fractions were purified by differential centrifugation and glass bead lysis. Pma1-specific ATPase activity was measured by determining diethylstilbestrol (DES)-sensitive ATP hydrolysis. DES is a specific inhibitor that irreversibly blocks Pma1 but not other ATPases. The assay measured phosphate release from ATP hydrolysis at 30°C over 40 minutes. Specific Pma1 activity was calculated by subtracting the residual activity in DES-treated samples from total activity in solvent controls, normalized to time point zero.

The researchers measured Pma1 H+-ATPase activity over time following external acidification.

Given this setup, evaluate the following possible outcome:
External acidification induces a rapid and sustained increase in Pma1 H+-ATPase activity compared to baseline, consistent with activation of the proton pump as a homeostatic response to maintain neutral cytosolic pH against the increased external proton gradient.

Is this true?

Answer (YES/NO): NO